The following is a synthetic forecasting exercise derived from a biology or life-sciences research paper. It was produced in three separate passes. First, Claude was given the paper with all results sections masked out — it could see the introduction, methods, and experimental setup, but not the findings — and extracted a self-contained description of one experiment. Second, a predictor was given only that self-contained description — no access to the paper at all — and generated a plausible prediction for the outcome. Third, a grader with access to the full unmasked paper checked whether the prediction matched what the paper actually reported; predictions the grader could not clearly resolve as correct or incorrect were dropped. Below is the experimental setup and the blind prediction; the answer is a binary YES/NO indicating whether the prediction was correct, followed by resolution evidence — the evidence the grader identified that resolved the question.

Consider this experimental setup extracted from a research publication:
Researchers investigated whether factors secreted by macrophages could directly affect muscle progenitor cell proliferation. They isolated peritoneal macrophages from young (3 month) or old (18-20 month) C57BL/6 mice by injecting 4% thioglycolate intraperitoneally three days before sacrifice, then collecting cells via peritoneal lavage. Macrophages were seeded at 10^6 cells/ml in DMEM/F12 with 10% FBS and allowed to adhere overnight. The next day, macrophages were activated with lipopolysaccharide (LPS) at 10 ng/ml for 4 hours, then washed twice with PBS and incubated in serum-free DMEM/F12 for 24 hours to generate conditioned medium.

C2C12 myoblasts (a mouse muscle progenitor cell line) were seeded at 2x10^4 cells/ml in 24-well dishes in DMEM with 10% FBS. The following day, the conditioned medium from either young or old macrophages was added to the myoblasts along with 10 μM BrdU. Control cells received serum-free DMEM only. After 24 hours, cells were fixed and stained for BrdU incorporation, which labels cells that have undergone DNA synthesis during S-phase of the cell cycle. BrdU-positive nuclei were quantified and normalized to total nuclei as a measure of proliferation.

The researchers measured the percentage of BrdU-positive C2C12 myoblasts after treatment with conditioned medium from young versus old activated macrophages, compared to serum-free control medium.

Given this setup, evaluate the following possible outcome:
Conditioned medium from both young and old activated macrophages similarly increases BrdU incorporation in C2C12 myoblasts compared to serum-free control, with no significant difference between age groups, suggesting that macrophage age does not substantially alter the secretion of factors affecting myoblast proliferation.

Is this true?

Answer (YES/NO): NO